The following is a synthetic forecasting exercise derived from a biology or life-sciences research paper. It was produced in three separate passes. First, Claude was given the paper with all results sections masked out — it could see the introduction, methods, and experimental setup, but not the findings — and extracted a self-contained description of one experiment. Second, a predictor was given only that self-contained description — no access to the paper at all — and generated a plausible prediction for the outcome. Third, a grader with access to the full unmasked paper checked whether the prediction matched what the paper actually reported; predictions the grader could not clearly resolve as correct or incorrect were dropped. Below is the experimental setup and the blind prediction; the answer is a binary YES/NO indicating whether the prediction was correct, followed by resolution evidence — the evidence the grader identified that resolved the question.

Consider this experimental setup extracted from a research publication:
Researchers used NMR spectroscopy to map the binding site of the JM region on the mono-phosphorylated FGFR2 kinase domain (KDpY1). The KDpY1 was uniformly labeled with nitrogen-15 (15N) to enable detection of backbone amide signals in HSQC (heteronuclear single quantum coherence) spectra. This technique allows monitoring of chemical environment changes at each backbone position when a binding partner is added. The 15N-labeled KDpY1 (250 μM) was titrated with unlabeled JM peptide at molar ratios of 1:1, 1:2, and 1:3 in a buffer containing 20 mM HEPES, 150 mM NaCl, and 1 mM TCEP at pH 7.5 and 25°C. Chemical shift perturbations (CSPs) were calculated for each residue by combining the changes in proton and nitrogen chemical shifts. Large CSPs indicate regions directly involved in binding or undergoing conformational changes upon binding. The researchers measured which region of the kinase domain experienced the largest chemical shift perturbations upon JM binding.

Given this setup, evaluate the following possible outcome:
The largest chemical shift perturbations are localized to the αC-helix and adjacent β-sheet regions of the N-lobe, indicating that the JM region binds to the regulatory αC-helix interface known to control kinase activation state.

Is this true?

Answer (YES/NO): NO